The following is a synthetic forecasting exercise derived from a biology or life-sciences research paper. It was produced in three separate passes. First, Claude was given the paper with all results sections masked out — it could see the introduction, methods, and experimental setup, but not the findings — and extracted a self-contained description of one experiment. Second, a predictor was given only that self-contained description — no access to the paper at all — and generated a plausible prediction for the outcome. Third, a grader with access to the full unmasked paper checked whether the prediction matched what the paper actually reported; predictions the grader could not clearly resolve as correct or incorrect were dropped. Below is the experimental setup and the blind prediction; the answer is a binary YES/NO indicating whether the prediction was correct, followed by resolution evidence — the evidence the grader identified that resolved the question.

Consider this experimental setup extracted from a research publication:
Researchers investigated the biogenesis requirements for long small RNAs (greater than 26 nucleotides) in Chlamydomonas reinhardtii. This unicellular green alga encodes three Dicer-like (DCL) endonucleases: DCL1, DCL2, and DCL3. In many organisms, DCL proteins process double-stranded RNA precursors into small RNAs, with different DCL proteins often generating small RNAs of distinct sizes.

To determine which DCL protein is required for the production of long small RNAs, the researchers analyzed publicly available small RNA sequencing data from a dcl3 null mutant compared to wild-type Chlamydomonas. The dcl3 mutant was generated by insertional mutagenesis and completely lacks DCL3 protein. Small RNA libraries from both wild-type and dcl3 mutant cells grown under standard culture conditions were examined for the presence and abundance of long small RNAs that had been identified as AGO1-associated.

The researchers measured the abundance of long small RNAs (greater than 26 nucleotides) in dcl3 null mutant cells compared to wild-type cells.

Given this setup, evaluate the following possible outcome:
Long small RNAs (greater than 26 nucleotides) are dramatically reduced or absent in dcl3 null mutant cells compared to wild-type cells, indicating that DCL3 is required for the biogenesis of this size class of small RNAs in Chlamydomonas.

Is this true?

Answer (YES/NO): NO